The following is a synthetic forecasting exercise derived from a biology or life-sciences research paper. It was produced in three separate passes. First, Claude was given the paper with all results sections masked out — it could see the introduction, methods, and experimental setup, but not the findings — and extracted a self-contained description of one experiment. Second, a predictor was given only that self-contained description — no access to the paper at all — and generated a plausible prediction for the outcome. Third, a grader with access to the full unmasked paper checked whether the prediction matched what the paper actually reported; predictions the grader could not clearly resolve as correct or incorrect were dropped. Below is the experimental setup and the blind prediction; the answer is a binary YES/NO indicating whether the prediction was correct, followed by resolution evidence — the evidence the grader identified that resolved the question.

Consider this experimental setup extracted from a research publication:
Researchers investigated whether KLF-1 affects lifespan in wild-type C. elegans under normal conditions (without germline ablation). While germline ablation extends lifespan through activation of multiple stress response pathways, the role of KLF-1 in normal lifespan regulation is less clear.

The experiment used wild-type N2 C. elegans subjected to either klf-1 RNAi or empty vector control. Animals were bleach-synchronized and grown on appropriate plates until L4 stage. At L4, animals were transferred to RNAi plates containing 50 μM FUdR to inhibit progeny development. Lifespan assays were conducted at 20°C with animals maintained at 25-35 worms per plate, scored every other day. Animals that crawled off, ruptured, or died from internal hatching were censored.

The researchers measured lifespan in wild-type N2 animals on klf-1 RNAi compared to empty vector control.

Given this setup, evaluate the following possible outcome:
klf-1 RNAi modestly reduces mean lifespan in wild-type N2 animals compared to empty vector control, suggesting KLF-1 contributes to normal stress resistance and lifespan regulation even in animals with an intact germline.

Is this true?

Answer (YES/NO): NO